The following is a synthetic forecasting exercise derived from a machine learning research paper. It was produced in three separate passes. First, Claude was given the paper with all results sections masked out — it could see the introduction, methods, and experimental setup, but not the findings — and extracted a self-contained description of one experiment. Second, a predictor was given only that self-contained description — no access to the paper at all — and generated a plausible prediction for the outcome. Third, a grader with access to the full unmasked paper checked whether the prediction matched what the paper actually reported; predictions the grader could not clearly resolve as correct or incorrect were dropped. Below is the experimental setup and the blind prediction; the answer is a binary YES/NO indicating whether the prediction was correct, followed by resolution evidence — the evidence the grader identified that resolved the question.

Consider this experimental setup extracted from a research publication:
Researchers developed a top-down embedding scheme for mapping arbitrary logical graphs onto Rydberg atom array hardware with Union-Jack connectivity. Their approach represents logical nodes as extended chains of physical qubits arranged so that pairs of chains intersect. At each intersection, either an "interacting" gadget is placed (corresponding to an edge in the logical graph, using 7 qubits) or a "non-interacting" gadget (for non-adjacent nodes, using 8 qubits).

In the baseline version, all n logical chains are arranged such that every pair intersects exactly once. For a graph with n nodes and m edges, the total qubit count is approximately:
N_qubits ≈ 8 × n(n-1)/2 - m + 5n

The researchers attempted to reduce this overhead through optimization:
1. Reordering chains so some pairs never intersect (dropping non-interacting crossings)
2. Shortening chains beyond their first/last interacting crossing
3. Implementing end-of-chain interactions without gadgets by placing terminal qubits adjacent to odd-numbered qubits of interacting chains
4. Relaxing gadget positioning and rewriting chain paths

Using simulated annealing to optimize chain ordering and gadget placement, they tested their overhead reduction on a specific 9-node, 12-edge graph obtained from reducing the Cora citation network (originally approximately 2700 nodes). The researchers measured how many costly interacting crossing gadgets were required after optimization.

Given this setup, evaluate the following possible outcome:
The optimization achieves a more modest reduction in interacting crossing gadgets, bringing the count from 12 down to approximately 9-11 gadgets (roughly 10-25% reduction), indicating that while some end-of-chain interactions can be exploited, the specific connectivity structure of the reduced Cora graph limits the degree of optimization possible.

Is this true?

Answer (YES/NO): NO